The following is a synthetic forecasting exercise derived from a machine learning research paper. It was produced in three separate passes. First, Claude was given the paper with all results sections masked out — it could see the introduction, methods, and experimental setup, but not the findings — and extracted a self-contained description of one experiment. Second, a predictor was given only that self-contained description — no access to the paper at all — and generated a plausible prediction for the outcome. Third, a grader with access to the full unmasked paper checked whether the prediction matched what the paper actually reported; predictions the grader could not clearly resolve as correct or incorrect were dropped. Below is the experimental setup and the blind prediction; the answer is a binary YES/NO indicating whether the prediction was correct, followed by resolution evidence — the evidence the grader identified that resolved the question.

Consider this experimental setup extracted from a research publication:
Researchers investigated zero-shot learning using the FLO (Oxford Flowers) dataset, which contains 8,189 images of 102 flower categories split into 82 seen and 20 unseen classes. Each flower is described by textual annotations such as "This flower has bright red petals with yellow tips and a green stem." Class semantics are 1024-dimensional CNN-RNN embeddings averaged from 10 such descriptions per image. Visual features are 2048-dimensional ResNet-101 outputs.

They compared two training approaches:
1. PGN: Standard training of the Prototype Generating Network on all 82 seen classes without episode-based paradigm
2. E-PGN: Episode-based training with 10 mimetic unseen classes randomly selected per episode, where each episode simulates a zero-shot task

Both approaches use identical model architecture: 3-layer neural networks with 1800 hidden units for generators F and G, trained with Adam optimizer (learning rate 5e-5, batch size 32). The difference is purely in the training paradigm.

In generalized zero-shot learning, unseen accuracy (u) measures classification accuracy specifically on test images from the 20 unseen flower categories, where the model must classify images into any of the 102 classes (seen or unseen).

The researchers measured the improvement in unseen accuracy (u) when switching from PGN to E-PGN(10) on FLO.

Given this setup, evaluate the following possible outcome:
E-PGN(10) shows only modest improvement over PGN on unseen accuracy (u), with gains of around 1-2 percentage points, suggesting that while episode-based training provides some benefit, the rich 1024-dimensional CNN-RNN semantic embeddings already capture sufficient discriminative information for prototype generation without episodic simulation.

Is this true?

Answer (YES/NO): NO